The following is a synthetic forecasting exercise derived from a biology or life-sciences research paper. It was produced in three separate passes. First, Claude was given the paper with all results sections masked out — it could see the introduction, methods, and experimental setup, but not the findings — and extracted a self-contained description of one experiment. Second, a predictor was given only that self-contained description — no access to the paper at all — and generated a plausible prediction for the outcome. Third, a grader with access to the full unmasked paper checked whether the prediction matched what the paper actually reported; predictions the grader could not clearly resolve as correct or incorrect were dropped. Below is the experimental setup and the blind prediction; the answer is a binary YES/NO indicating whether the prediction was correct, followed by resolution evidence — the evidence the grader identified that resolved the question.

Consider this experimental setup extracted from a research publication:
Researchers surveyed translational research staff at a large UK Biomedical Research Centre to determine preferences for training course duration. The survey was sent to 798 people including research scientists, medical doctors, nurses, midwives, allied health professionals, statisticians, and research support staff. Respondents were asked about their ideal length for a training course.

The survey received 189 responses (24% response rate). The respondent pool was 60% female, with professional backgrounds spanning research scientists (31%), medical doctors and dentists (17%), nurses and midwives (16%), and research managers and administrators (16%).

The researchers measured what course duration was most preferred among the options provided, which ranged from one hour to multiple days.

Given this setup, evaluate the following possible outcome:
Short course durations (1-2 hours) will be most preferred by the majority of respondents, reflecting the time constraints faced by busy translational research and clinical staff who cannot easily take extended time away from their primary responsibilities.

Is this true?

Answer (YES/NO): NO